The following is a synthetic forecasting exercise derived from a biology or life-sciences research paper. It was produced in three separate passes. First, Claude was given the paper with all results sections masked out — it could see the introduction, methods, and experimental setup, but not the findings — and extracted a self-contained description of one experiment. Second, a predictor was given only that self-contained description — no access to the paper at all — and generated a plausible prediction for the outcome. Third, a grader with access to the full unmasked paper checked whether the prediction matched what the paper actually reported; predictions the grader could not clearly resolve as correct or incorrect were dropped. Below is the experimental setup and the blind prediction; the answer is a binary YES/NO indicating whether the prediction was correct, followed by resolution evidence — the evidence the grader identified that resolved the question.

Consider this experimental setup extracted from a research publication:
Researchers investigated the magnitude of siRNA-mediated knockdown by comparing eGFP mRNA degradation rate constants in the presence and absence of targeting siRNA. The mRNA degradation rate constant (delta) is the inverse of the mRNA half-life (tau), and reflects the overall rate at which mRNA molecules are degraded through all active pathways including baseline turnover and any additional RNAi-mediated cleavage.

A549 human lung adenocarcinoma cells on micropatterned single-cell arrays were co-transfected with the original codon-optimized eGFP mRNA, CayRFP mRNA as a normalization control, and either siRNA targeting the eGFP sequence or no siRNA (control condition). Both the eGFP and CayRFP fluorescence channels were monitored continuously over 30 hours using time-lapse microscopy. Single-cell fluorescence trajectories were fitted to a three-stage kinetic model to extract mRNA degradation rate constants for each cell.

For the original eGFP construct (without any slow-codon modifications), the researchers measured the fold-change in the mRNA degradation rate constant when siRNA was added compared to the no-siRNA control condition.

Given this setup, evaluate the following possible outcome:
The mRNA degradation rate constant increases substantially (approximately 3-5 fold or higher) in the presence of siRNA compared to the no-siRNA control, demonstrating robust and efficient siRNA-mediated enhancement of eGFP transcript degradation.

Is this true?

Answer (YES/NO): YES